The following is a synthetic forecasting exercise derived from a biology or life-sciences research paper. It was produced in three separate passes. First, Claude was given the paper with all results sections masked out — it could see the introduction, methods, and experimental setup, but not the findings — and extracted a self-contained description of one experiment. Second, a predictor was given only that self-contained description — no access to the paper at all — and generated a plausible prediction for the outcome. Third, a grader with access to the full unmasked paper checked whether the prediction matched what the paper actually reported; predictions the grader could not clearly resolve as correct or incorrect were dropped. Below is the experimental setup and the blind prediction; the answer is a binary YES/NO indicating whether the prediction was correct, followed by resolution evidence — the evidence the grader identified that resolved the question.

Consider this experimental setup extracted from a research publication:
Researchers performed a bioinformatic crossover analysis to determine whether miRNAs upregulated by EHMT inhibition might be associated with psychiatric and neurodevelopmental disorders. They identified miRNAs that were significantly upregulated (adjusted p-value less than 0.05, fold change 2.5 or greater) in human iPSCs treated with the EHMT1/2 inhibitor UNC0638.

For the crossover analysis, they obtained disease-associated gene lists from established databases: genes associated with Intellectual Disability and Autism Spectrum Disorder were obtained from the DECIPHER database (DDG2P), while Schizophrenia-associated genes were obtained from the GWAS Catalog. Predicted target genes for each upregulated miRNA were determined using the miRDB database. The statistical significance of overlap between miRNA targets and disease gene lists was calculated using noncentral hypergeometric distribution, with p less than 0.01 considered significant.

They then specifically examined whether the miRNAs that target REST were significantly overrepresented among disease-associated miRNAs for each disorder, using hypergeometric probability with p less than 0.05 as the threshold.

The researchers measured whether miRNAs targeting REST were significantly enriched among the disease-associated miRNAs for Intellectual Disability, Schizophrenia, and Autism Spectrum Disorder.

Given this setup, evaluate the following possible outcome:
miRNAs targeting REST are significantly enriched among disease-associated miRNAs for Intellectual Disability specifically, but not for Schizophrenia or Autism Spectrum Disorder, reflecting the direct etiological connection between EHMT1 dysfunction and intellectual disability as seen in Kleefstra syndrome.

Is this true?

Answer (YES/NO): NO